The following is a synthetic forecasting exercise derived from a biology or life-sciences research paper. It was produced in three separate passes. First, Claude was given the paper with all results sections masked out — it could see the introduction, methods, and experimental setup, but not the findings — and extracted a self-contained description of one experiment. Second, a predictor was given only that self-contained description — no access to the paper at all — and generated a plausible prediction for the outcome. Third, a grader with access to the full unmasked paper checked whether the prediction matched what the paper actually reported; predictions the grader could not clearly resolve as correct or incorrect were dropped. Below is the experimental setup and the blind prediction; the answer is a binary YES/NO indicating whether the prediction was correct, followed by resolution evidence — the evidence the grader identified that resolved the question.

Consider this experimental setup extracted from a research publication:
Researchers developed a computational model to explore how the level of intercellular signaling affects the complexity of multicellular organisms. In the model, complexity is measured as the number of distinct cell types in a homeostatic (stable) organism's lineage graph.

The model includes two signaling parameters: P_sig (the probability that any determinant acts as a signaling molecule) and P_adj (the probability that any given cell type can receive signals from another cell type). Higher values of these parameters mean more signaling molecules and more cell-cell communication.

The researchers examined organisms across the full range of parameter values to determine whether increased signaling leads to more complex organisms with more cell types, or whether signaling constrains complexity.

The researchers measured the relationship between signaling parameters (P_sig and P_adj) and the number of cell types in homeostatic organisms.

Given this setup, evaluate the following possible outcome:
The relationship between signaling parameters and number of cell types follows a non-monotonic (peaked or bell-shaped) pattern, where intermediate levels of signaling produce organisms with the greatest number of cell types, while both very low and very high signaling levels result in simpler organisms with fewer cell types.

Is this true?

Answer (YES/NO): NO